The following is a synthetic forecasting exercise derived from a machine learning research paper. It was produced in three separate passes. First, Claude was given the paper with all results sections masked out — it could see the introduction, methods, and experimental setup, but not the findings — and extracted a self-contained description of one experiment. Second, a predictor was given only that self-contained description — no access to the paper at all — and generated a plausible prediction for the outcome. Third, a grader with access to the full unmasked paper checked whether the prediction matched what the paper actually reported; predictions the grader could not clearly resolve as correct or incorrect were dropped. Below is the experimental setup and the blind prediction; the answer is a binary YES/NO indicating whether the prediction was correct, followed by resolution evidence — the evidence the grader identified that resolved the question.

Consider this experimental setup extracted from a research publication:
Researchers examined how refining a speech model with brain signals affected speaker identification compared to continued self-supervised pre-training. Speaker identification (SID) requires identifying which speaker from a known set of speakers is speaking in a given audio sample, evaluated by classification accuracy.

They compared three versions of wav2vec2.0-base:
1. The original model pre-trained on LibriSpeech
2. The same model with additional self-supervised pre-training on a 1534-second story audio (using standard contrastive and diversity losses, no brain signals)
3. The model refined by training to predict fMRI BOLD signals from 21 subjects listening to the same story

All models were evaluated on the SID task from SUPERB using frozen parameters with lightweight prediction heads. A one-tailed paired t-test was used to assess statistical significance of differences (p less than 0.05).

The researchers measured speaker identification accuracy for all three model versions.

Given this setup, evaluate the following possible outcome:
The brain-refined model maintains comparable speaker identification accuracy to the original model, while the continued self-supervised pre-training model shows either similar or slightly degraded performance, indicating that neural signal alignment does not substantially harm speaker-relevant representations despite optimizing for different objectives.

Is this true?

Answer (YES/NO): NO